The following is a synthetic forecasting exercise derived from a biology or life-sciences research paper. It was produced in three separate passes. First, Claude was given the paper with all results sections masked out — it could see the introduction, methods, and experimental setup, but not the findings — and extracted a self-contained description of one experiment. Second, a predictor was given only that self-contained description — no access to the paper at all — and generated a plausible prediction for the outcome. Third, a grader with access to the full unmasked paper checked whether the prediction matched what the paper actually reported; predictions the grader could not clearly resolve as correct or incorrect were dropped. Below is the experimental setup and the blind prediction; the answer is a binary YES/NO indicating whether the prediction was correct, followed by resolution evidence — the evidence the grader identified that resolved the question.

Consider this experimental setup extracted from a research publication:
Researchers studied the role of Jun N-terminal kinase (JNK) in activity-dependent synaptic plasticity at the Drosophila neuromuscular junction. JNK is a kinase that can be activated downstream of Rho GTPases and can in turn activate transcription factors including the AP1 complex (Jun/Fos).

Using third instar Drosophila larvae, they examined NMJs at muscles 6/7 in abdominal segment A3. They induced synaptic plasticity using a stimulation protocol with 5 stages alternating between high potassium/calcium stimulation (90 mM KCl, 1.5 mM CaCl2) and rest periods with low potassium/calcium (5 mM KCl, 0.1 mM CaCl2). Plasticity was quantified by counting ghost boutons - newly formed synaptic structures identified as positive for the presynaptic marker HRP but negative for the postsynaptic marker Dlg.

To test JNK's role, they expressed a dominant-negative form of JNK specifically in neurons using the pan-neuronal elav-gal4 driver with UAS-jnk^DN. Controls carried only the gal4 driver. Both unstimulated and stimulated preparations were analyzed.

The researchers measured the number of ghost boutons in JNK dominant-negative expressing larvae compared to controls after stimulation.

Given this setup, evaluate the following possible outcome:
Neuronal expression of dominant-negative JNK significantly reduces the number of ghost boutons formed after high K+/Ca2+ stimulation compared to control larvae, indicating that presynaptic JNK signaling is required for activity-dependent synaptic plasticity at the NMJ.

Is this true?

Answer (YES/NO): YES